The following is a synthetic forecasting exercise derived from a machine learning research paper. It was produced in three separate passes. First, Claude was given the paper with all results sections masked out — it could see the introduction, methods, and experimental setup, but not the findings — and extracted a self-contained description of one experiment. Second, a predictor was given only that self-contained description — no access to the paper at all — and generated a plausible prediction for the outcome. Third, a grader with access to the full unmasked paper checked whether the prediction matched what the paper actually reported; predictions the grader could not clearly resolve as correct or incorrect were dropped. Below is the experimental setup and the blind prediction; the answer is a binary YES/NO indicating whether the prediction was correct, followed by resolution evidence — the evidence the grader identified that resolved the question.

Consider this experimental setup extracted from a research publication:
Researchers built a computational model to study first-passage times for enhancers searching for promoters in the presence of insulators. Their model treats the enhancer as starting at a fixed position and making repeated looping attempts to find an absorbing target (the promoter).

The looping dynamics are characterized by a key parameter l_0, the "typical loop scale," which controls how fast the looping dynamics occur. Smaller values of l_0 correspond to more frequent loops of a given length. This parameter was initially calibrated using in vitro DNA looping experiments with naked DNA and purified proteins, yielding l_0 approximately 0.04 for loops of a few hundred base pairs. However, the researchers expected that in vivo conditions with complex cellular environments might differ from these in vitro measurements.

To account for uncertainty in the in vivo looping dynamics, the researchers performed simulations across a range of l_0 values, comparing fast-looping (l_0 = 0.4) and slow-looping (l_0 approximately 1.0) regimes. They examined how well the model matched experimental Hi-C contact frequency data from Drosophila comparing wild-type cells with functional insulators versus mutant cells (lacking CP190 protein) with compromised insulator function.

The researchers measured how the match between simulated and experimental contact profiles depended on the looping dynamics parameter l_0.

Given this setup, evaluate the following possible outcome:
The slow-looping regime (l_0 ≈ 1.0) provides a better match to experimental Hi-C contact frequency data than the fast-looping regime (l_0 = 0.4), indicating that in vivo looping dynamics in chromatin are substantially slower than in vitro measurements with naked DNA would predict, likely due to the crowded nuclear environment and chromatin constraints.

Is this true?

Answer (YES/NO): NO